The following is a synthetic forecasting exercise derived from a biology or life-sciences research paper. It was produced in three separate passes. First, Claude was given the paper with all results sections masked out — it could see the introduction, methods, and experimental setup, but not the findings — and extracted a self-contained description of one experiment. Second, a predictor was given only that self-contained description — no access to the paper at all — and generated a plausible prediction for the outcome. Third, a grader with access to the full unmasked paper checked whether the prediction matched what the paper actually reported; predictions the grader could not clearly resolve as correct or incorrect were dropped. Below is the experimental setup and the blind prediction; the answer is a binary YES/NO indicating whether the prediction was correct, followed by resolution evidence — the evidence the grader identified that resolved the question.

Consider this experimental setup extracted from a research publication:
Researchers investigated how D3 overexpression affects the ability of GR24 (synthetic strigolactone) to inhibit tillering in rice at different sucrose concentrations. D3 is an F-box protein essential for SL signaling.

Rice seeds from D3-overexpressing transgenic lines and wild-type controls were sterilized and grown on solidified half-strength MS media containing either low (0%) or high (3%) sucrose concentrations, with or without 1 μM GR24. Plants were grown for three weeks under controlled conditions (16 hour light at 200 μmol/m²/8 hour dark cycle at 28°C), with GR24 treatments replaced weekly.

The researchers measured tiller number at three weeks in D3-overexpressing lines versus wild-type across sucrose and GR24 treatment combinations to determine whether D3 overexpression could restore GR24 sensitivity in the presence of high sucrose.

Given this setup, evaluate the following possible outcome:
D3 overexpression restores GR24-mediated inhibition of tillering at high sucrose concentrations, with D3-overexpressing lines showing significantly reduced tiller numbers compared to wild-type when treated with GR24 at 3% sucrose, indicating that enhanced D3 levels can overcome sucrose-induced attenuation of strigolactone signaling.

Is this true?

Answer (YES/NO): YES